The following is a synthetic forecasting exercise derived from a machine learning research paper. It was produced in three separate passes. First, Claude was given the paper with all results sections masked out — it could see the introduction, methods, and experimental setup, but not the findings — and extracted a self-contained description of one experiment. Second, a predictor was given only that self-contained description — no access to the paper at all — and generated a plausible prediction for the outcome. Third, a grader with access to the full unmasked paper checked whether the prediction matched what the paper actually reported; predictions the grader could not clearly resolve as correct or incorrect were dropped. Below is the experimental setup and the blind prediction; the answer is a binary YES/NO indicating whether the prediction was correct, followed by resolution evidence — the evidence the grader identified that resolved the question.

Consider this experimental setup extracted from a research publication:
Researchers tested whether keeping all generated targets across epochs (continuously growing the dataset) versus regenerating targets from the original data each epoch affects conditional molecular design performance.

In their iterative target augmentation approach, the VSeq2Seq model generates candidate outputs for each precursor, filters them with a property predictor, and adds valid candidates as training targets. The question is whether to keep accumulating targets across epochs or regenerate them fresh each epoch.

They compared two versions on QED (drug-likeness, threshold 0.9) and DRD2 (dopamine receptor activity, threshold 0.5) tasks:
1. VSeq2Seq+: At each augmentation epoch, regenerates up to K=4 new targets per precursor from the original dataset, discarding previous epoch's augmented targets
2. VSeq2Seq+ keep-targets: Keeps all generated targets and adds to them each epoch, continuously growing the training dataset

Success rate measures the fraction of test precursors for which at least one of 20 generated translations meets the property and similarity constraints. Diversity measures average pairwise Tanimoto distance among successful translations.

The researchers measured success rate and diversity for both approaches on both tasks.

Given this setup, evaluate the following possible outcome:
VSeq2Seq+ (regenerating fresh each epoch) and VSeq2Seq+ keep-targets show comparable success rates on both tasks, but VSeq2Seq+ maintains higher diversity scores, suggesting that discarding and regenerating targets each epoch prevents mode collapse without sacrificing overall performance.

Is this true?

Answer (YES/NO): NO